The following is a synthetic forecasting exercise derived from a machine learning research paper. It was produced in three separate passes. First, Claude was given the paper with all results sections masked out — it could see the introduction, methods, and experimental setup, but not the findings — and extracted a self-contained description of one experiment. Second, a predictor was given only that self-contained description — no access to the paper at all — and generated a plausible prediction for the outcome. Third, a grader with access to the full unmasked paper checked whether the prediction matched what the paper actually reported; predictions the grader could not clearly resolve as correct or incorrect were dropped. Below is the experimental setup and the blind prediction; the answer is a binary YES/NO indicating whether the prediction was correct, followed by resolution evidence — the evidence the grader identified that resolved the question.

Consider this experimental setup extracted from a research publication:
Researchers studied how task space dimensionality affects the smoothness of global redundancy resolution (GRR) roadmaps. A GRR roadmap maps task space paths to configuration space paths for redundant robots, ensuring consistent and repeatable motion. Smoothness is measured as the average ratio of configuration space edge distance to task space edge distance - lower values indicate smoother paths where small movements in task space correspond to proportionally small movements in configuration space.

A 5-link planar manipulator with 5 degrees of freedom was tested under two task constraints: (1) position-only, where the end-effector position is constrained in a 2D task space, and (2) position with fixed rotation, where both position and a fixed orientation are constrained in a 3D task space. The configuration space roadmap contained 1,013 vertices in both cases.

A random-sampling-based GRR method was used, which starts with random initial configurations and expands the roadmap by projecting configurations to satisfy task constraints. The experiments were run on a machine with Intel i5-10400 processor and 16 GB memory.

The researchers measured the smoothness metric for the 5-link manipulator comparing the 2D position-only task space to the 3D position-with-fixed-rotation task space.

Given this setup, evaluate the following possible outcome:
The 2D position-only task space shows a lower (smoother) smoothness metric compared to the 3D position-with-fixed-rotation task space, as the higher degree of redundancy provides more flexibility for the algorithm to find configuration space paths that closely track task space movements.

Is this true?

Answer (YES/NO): YES